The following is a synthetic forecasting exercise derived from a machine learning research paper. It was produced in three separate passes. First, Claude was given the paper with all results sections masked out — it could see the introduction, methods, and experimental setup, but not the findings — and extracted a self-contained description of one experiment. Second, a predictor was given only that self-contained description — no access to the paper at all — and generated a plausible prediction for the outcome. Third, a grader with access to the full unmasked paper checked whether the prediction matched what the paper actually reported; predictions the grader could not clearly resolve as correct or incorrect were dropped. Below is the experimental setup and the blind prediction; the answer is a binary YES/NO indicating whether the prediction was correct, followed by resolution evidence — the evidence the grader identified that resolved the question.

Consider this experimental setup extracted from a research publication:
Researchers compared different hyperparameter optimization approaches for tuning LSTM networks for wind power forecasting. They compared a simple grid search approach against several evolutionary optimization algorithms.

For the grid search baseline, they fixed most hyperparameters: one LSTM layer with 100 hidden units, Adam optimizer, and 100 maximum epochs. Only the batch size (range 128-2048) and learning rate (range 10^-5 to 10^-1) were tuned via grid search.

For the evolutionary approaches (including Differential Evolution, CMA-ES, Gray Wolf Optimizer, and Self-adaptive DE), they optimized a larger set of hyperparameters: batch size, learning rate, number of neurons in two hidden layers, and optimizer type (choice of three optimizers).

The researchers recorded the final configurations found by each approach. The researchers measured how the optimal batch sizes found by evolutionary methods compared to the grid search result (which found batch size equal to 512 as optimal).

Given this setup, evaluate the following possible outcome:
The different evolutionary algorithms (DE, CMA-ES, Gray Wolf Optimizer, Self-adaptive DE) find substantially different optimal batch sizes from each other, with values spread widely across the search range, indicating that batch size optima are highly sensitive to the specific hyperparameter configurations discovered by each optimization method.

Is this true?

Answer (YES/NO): NO